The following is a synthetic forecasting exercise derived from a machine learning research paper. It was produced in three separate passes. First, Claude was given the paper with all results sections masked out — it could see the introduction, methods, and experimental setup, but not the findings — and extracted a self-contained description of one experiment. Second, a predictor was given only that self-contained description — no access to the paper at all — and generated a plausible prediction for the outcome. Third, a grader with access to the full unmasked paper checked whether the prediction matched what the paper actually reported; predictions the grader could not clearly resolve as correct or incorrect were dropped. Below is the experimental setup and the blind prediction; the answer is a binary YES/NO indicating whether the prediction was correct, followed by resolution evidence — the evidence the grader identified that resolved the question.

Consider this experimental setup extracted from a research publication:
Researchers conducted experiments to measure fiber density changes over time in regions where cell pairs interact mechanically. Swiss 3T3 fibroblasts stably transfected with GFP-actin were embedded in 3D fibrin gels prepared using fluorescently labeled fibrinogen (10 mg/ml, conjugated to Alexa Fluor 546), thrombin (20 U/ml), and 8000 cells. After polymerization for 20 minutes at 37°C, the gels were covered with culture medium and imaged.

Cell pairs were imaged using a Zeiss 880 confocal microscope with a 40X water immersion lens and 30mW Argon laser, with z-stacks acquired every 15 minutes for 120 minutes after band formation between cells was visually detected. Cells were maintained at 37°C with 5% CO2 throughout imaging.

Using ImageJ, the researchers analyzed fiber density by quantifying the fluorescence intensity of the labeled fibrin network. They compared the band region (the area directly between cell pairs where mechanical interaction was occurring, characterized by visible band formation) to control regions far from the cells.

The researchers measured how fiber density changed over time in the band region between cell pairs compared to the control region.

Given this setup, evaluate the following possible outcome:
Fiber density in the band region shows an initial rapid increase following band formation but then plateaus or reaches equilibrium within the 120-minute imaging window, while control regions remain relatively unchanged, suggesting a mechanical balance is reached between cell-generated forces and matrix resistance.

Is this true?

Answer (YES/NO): NO